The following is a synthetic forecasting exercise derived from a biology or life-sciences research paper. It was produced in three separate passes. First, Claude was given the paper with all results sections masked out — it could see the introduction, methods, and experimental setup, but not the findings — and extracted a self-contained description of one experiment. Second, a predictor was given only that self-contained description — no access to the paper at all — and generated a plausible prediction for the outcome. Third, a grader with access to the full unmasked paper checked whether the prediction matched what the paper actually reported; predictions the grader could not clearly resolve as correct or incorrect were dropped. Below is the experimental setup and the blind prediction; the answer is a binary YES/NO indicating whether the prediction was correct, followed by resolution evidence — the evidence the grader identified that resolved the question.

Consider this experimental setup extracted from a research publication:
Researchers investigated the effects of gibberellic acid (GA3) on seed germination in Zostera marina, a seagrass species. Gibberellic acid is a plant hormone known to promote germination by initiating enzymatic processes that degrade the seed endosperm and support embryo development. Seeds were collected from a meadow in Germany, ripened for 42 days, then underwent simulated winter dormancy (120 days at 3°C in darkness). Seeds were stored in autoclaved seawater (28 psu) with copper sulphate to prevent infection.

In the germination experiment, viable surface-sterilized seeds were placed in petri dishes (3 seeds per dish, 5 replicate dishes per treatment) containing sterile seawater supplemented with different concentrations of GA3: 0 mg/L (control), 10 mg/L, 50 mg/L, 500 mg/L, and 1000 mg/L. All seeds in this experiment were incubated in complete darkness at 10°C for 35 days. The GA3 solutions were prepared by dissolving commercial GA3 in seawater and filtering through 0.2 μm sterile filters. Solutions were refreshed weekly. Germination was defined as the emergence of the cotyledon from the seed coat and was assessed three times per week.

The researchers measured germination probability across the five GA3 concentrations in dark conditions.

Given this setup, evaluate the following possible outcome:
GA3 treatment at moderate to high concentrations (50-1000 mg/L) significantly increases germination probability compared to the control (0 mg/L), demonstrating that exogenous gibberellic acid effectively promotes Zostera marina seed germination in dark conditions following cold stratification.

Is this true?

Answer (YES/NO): NO